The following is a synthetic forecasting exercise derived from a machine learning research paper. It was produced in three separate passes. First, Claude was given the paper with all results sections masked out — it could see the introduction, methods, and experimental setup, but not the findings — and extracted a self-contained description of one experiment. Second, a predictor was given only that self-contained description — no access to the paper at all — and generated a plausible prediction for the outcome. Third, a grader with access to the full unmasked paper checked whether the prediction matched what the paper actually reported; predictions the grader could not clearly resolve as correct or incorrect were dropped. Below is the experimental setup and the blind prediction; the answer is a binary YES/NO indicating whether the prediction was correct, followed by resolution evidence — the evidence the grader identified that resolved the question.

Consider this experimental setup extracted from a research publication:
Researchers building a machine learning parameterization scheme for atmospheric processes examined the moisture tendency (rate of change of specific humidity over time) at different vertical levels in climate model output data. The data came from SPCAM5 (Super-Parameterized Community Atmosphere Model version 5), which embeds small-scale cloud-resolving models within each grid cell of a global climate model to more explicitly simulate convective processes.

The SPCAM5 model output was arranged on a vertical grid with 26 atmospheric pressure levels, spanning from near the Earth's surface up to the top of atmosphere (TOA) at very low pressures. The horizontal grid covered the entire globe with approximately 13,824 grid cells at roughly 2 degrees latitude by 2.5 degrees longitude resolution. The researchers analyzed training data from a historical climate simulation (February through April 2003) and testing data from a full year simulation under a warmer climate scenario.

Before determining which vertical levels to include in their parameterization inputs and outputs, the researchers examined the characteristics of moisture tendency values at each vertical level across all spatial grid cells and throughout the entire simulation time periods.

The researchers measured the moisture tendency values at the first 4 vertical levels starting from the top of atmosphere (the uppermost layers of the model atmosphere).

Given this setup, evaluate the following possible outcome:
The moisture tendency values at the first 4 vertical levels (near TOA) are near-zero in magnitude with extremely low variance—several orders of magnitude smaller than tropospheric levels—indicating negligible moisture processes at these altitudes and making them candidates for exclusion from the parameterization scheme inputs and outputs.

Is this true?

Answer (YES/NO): NO